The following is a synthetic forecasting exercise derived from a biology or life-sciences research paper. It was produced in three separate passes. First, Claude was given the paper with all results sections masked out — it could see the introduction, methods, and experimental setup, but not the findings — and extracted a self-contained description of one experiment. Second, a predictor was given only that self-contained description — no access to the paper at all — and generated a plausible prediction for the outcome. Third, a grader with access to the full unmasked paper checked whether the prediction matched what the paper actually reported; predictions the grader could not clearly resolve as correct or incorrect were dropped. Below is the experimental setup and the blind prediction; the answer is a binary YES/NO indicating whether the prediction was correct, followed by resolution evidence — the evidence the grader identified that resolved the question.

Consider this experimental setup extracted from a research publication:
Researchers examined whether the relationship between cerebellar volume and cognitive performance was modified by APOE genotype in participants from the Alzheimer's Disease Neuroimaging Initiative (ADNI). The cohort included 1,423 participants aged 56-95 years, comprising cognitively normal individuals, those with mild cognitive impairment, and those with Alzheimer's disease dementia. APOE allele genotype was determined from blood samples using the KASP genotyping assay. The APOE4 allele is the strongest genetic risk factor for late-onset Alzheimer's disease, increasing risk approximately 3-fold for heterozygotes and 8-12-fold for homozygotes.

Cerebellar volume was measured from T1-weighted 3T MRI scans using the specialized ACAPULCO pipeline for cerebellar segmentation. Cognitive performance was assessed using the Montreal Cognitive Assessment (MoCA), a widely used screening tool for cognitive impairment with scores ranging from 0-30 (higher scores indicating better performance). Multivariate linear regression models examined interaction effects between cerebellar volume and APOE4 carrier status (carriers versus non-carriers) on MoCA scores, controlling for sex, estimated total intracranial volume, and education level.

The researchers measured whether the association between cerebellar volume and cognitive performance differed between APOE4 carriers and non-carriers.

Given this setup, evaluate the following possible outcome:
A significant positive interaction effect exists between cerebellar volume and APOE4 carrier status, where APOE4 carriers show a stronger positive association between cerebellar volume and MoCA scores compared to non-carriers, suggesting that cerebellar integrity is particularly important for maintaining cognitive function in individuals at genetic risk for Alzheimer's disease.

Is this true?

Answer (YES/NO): YES